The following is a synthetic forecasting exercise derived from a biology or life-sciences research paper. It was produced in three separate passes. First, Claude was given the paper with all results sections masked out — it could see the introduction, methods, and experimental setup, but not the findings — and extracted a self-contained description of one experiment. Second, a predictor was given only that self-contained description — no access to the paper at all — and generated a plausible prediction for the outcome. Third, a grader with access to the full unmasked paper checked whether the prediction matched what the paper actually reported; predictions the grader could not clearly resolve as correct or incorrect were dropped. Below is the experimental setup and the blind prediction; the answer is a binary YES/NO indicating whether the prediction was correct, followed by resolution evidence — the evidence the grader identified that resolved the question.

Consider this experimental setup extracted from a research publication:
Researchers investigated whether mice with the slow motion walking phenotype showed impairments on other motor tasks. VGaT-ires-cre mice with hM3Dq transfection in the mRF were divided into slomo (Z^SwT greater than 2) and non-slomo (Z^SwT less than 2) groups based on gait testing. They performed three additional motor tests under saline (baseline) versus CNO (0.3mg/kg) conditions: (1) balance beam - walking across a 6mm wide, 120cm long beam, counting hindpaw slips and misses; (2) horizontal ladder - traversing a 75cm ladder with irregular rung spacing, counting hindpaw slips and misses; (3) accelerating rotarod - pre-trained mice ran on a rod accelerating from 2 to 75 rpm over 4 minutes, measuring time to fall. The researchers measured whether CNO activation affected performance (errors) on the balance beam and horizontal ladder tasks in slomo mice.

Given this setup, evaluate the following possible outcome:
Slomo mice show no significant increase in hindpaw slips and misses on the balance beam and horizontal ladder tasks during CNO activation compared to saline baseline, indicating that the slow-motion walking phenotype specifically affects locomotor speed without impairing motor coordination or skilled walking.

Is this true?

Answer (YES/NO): YES